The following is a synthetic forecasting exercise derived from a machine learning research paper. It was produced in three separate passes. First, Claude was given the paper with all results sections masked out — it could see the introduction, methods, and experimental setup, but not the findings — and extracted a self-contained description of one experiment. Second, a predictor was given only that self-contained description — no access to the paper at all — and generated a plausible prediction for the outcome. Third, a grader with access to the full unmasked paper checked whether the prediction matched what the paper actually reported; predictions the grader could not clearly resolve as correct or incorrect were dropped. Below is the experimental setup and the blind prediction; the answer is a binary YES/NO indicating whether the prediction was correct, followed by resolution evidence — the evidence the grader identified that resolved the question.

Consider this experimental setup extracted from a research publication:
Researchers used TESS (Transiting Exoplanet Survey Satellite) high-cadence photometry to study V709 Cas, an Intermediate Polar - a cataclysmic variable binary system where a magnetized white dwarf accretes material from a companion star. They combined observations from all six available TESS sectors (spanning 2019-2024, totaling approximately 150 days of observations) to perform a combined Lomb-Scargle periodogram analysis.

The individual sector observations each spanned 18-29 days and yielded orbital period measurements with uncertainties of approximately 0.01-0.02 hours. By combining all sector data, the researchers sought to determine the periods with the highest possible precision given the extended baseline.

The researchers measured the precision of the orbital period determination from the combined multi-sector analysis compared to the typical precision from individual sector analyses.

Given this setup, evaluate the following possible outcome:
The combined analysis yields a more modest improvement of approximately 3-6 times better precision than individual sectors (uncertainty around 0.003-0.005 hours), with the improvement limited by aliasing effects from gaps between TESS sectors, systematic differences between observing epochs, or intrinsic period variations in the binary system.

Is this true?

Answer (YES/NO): NO